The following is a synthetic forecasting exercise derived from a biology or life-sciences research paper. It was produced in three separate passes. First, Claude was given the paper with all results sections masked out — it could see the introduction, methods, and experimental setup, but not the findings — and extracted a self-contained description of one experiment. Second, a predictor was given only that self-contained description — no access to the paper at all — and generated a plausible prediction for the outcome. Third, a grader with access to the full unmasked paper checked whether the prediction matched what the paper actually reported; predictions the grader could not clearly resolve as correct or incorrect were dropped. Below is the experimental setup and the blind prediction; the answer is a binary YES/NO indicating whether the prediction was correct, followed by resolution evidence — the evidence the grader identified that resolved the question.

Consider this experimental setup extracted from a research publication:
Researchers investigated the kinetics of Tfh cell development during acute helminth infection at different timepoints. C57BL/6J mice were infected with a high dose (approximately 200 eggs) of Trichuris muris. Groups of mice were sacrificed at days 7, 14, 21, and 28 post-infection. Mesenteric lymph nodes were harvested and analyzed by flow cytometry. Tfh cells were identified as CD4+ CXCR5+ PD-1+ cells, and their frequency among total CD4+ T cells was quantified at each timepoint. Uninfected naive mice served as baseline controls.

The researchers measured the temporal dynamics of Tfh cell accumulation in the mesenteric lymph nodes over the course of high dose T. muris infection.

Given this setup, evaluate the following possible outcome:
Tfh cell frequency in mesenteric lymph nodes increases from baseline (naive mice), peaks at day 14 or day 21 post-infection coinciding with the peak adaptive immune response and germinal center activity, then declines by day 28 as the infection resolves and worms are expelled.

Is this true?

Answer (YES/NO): YES